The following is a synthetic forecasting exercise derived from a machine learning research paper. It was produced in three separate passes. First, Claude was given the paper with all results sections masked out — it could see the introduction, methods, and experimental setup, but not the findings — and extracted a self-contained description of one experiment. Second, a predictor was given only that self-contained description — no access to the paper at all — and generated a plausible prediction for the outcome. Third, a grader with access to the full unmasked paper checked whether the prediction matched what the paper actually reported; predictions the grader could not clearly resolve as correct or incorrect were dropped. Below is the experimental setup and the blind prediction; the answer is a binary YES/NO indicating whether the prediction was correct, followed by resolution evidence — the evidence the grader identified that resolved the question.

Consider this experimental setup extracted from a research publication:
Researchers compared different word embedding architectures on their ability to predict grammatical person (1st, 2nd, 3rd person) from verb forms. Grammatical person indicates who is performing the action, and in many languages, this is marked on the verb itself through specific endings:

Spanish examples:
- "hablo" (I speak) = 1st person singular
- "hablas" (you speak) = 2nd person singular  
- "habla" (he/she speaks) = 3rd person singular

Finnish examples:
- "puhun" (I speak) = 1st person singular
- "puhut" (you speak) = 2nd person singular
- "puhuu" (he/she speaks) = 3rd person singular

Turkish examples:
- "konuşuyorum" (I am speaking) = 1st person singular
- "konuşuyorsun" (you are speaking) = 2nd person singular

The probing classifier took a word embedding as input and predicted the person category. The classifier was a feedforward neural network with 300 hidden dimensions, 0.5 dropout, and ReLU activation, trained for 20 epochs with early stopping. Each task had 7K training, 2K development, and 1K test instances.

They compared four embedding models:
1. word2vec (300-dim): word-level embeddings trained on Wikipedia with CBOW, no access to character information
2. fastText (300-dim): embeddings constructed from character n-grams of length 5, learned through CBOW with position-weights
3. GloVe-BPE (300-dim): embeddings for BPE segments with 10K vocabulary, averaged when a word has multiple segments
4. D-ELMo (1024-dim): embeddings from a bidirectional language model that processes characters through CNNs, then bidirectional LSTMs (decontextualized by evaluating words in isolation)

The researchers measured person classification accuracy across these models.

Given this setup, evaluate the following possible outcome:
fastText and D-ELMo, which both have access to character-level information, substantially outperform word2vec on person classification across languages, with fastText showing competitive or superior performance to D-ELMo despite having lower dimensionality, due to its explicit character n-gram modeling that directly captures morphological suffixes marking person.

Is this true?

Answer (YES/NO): NO